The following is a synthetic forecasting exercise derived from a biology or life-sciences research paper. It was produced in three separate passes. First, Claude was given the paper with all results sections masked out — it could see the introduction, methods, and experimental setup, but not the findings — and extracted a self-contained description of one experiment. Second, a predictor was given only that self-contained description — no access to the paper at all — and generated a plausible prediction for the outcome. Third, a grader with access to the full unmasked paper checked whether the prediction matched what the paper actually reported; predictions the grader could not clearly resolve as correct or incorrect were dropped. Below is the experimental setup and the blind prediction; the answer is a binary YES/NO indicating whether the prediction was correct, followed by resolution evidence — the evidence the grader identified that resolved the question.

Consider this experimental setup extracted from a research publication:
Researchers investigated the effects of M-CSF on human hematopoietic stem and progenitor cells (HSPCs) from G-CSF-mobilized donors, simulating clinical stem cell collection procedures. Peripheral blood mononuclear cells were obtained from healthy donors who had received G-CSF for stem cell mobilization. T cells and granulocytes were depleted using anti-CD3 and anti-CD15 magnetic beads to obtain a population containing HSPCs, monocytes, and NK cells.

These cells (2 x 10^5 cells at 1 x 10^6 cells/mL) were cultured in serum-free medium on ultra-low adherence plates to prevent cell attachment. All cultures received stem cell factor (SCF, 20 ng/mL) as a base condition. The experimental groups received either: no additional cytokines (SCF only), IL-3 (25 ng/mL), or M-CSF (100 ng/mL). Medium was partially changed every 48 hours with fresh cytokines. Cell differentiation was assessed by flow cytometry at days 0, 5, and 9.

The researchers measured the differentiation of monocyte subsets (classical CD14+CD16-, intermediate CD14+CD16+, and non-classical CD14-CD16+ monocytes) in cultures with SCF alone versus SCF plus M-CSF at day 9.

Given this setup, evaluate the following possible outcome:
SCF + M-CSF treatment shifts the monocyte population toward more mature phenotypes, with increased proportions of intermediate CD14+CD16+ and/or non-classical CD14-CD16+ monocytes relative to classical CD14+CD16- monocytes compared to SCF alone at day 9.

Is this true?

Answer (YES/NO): YES